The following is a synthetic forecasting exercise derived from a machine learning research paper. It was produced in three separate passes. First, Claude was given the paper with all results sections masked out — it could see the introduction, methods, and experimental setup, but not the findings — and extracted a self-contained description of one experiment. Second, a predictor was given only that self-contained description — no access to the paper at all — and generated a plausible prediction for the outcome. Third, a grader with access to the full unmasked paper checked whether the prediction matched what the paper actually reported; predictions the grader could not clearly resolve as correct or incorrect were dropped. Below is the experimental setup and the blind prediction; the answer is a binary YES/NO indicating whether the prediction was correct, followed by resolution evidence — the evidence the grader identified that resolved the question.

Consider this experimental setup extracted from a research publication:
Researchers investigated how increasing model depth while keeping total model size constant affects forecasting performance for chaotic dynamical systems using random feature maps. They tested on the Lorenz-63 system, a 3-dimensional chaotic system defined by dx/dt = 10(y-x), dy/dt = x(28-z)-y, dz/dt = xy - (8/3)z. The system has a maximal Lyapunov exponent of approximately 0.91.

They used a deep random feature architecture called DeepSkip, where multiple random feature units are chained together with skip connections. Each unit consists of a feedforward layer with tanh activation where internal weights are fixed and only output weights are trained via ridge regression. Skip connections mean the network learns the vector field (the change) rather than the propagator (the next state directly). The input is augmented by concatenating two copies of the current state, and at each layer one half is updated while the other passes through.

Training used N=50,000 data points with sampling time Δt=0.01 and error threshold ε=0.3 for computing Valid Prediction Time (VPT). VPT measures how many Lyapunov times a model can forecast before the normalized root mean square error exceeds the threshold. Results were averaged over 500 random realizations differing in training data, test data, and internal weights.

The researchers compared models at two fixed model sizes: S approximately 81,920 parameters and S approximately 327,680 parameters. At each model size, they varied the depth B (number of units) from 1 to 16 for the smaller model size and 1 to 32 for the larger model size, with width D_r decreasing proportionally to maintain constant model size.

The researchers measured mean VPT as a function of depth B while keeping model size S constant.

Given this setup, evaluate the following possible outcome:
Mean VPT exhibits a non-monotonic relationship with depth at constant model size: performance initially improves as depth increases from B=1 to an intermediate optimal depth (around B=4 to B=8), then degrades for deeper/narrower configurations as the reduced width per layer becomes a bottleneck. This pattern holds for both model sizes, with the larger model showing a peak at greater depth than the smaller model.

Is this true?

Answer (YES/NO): NO